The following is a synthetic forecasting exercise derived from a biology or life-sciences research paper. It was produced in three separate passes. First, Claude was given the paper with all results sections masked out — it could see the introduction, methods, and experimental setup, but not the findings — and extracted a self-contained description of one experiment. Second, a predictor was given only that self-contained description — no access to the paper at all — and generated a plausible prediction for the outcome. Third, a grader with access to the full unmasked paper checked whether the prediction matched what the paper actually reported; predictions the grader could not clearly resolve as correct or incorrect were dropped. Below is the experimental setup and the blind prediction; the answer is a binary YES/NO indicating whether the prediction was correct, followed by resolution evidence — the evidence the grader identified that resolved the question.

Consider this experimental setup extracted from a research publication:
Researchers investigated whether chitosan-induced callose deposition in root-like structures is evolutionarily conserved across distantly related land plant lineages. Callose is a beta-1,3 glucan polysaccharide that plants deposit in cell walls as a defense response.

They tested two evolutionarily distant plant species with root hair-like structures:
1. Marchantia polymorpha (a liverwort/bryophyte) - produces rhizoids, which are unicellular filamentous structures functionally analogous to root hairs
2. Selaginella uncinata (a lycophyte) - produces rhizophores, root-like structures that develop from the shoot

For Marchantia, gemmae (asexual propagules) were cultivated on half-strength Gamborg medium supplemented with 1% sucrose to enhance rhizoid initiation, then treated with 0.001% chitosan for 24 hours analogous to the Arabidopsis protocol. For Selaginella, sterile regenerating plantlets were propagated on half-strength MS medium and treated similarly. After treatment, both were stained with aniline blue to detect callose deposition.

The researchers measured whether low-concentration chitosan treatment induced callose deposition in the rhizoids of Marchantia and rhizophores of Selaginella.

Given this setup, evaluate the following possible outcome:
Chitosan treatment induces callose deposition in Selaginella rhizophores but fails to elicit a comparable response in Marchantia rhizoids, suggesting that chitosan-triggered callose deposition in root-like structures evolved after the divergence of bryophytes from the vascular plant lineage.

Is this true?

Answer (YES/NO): NO